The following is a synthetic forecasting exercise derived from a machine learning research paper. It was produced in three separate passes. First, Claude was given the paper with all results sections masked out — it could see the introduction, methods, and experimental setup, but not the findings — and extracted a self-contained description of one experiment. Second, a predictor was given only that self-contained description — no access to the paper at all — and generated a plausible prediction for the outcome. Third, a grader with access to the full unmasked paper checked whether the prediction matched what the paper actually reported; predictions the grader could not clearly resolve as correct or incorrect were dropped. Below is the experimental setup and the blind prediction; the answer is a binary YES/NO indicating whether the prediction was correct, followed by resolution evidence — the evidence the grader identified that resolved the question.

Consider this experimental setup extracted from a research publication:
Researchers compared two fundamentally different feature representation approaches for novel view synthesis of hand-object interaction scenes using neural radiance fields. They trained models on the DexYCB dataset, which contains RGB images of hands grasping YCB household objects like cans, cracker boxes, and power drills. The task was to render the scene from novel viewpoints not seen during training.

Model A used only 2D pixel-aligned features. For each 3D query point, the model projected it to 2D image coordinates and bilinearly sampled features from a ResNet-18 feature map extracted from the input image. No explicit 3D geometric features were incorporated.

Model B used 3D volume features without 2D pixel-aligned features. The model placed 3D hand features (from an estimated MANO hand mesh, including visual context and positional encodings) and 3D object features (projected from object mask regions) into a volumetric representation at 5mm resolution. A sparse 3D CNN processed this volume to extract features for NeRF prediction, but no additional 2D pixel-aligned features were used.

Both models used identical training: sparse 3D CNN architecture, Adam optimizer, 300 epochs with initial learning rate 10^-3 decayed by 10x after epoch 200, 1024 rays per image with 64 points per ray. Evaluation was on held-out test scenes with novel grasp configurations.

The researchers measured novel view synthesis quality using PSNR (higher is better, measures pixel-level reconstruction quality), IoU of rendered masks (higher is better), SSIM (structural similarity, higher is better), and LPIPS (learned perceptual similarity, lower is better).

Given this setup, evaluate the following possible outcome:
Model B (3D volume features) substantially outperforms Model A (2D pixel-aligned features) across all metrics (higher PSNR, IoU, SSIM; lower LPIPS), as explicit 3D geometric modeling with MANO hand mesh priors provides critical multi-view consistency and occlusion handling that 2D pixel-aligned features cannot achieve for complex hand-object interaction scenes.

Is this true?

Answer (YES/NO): YES